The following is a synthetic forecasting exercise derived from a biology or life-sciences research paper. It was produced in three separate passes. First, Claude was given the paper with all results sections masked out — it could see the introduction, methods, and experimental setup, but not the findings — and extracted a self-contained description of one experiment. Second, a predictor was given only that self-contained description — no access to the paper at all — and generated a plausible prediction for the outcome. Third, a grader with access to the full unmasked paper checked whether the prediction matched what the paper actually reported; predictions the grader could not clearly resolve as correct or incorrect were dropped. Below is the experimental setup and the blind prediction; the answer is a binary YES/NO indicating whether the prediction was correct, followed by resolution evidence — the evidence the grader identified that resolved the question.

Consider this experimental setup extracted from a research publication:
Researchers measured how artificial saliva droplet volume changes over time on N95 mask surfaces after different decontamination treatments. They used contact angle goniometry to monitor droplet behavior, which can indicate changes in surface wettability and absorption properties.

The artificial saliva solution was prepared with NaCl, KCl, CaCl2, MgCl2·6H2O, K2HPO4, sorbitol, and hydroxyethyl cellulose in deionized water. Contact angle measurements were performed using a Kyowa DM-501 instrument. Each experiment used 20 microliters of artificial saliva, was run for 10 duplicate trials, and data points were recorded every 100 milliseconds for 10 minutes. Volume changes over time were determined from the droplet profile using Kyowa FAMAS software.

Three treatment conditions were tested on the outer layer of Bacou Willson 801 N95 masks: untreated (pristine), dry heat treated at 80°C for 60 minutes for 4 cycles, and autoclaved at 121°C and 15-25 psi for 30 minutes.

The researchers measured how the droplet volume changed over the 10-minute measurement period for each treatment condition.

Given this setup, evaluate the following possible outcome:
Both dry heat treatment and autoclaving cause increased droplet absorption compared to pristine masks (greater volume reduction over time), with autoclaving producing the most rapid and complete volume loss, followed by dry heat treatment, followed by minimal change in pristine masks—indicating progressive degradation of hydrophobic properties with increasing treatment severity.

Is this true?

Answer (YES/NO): NO